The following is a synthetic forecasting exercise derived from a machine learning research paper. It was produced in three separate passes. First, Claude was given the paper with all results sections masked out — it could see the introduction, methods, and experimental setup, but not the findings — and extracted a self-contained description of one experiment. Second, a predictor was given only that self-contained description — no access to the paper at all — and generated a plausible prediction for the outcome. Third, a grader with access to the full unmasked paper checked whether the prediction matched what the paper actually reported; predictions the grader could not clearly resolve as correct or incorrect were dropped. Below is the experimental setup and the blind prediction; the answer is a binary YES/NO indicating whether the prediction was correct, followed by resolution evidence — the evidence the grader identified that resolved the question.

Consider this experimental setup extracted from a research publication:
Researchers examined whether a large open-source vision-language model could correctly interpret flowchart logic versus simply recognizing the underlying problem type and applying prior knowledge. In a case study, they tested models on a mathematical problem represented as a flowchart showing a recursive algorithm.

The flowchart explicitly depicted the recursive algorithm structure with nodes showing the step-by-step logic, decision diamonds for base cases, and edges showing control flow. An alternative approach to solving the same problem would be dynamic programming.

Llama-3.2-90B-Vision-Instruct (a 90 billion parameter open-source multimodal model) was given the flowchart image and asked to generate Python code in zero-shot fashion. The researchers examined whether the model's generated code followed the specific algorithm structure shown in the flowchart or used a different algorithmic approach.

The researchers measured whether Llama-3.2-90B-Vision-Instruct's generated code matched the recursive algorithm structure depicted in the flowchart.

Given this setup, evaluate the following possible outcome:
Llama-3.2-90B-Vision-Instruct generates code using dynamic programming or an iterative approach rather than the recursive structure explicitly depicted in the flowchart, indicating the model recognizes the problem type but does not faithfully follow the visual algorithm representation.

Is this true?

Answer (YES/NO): YES